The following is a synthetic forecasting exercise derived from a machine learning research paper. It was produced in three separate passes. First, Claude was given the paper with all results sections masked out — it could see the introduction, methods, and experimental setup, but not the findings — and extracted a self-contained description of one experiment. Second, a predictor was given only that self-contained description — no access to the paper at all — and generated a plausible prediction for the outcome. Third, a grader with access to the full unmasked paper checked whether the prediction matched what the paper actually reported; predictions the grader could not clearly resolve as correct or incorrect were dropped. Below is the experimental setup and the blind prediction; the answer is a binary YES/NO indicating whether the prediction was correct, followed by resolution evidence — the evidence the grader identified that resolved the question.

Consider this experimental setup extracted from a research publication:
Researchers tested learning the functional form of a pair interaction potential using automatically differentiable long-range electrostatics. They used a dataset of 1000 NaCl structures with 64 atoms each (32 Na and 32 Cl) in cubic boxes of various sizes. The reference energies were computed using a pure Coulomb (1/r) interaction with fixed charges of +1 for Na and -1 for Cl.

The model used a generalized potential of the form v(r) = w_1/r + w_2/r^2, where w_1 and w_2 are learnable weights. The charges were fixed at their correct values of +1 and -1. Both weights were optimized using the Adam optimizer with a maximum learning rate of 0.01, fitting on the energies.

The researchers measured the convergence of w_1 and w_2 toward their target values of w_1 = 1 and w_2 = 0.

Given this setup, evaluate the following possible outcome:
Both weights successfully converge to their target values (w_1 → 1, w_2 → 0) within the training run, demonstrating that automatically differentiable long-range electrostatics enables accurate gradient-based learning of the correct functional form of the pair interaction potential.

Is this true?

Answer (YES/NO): YES